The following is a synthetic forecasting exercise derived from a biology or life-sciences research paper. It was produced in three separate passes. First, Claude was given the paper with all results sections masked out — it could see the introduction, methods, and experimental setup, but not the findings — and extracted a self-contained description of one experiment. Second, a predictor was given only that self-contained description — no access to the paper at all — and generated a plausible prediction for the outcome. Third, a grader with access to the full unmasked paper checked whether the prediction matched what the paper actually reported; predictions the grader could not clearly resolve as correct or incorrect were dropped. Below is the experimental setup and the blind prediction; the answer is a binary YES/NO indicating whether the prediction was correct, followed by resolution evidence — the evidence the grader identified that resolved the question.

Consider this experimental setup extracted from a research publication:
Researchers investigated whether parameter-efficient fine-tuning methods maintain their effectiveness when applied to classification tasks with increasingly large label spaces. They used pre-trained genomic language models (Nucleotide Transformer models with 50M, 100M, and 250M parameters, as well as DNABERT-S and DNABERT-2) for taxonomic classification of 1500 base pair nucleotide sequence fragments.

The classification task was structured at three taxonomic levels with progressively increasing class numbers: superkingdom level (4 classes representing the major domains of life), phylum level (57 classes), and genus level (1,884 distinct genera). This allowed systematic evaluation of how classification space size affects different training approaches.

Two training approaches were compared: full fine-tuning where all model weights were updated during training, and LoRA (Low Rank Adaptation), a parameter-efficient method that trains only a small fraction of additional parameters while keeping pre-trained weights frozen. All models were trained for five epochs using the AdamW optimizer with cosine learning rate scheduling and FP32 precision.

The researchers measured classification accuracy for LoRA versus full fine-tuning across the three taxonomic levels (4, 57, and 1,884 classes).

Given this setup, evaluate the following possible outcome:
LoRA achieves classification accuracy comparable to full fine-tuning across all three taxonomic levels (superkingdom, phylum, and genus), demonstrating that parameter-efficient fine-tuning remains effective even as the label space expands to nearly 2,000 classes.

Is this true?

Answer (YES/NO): NO